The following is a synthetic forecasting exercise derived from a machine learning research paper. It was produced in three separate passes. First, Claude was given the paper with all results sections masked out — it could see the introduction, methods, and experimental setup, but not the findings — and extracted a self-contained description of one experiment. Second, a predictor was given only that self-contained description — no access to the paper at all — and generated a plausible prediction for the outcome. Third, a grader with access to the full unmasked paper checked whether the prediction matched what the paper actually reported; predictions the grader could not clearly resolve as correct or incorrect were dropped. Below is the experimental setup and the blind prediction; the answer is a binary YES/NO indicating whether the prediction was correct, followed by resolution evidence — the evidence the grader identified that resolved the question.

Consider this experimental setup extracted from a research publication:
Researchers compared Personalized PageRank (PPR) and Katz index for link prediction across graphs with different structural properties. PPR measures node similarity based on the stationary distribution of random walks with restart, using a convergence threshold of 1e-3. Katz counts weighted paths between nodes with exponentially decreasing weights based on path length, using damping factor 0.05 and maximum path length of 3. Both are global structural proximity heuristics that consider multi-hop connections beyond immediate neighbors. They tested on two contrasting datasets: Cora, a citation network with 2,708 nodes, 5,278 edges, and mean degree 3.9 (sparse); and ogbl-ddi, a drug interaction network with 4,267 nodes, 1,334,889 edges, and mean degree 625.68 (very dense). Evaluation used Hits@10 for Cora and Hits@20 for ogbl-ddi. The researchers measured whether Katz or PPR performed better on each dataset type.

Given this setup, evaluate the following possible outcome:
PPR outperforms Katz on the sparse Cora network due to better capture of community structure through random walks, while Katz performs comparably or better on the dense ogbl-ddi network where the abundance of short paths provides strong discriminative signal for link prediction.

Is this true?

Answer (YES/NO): NO